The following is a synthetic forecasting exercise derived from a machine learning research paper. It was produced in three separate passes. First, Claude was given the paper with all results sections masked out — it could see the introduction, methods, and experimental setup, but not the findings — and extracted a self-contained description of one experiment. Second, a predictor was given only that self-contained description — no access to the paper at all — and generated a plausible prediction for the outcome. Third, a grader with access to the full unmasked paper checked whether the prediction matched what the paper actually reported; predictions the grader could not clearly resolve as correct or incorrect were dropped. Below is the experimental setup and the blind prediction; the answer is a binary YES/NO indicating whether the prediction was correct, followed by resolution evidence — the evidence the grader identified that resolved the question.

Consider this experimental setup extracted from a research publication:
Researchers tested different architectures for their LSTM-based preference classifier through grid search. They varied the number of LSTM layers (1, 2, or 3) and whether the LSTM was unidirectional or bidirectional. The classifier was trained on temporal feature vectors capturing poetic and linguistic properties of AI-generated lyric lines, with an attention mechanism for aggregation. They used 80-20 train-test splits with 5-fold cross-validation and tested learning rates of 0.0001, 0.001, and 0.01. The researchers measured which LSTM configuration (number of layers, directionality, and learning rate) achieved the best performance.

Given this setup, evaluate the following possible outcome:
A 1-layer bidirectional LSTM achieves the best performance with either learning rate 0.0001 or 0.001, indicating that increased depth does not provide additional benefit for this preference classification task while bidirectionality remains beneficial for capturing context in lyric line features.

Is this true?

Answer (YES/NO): YES